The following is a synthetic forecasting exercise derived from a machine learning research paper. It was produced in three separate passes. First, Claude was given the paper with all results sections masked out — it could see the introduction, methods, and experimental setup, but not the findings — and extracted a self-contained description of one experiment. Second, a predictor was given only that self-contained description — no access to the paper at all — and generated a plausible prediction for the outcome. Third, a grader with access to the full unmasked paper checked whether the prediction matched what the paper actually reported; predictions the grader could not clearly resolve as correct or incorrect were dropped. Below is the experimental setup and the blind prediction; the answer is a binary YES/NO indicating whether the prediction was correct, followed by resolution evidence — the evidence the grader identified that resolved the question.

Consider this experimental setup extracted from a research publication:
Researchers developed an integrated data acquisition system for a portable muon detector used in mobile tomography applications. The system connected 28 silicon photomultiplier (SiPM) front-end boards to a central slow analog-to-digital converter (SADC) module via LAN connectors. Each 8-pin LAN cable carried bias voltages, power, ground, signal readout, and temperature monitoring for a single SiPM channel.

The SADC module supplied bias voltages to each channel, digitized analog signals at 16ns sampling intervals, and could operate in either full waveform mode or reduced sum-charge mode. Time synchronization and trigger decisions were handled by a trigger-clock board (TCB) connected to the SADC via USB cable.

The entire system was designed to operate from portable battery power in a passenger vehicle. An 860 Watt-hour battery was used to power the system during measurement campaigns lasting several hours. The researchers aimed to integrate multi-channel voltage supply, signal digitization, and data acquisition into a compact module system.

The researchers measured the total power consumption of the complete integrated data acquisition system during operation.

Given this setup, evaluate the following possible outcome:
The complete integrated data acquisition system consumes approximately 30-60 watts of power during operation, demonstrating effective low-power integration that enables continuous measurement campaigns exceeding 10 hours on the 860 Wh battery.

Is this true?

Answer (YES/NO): NO